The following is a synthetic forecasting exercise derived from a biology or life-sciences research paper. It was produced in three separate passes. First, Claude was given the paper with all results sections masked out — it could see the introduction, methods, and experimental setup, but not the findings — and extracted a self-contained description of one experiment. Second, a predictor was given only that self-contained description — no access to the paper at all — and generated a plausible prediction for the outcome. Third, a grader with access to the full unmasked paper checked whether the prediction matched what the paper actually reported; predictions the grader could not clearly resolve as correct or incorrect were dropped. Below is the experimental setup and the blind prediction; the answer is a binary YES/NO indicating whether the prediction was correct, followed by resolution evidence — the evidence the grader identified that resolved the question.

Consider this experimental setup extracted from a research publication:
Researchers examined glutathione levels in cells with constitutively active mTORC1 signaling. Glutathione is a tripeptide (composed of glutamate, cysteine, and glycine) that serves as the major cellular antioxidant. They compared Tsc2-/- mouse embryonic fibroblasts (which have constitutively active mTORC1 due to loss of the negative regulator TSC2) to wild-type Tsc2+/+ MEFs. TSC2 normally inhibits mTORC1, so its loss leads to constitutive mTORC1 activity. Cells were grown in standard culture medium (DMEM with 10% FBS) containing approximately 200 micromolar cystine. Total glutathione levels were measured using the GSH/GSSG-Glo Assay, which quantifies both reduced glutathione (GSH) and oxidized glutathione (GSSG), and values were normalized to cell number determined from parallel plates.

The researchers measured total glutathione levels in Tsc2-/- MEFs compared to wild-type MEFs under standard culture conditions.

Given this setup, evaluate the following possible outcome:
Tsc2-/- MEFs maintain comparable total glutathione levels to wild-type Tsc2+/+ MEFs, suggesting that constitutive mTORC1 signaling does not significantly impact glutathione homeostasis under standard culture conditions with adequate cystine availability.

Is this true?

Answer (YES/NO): NO